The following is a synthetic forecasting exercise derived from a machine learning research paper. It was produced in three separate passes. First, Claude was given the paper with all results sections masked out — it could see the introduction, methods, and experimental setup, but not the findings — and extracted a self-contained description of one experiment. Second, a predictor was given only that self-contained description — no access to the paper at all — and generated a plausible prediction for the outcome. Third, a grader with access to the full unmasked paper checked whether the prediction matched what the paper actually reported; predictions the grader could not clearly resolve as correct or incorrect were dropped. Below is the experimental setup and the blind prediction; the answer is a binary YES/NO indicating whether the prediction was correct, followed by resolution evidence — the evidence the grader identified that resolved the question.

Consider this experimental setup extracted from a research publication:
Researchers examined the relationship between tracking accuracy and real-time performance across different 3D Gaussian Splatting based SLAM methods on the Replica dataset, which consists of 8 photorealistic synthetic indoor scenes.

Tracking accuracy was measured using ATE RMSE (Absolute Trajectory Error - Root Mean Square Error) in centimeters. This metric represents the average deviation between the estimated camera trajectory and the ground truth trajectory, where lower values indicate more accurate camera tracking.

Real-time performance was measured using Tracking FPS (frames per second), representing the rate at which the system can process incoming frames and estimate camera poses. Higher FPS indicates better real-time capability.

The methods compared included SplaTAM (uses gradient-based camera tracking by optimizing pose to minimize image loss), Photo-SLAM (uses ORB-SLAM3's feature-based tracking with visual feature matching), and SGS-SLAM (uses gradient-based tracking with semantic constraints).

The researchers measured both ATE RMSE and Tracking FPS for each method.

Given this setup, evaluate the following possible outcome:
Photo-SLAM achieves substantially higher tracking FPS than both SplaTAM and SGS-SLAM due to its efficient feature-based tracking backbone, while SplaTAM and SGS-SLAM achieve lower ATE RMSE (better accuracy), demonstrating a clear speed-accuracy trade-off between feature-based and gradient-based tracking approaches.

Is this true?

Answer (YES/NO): YES